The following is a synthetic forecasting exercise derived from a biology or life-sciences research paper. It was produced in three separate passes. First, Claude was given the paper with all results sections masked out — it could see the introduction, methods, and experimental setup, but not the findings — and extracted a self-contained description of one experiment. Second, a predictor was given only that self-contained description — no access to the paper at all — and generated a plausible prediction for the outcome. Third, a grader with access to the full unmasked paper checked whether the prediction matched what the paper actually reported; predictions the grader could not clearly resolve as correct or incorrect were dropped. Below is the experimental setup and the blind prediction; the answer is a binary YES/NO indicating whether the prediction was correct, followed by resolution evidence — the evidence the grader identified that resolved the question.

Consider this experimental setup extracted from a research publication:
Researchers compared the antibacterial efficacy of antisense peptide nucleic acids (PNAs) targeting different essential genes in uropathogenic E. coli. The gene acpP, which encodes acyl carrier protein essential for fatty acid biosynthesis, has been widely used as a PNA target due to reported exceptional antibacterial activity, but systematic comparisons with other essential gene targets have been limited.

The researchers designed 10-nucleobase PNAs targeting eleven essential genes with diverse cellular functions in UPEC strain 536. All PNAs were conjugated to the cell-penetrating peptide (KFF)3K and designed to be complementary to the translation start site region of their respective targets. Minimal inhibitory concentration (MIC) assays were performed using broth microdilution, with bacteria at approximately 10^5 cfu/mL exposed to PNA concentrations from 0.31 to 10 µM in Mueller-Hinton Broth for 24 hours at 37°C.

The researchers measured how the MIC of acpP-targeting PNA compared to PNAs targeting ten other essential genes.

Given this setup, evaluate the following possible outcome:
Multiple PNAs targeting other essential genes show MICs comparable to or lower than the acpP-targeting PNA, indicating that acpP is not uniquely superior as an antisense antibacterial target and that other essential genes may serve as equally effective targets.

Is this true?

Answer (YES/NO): NO